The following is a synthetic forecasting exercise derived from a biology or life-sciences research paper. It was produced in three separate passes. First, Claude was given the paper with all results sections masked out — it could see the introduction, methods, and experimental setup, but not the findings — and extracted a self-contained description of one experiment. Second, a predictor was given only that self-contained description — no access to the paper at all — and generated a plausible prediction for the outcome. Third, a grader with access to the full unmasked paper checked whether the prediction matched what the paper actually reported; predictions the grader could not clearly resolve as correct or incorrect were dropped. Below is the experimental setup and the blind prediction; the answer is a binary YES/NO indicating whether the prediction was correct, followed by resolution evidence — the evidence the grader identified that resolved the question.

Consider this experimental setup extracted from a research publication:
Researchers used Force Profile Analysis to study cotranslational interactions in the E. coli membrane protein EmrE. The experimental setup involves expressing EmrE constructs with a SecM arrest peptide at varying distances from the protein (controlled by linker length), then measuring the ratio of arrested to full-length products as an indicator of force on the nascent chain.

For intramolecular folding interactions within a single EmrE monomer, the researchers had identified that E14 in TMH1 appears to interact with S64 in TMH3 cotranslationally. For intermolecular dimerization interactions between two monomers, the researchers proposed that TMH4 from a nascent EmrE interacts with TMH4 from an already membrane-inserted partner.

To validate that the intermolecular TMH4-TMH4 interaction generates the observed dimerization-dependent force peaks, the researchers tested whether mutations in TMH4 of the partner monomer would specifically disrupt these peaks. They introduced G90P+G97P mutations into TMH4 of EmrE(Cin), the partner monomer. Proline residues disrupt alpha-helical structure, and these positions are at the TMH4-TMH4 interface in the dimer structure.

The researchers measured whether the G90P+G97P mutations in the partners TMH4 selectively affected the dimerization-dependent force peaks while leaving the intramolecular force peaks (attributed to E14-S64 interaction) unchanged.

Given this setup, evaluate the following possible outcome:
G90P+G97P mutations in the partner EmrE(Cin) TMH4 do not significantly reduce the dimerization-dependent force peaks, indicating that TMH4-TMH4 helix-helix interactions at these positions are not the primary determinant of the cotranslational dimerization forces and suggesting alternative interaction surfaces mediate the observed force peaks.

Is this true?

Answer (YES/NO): NO